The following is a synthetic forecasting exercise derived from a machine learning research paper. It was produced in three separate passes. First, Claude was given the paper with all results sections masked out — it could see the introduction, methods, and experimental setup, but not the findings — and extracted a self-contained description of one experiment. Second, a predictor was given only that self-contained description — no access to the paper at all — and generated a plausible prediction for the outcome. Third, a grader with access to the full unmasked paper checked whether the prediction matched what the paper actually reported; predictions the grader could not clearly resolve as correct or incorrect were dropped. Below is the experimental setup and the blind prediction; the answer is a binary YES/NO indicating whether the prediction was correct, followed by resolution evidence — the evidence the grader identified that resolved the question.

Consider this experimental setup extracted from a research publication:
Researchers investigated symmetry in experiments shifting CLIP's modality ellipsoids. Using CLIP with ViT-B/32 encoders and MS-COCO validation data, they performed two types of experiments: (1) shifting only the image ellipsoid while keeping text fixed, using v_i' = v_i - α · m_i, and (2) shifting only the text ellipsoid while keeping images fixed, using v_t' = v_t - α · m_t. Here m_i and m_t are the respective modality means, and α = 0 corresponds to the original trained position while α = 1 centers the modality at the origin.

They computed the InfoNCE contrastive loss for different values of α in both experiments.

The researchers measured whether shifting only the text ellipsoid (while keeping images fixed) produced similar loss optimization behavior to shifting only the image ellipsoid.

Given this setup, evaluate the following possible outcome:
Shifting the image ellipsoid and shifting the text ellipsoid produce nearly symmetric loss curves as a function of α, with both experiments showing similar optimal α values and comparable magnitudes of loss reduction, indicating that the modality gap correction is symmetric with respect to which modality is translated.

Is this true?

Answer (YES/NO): YES